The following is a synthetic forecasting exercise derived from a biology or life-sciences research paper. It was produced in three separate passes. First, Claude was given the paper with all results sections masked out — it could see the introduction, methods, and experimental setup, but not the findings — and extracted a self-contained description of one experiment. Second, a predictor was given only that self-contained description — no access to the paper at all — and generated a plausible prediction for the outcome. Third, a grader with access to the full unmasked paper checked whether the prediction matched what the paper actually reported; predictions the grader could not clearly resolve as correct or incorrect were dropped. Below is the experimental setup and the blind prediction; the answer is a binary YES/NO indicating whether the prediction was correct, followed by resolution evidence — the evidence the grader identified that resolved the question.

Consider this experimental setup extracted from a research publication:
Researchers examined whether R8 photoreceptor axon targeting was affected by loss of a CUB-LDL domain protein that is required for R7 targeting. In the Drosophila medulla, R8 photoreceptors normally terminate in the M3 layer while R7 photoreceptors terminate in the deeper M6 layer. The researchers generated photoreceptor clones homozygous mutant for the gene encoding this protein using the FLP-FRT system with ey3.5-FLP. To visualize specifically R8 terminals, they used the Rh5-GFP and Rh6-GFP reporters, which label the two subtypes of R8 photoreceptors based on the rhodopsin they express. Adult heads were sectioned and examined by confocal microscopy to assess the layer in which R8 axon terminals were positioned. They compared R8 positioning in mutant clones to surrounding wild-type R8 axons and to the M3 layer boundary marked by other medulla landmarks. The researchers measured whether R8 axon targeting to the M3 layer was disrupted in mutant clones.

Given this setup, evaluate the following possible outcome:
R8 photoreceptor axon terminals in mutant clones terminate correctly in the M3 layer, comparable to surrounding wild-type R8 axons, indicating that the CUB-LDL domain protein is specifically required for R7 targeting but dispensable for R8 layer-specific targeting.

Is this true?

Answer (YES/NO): YES